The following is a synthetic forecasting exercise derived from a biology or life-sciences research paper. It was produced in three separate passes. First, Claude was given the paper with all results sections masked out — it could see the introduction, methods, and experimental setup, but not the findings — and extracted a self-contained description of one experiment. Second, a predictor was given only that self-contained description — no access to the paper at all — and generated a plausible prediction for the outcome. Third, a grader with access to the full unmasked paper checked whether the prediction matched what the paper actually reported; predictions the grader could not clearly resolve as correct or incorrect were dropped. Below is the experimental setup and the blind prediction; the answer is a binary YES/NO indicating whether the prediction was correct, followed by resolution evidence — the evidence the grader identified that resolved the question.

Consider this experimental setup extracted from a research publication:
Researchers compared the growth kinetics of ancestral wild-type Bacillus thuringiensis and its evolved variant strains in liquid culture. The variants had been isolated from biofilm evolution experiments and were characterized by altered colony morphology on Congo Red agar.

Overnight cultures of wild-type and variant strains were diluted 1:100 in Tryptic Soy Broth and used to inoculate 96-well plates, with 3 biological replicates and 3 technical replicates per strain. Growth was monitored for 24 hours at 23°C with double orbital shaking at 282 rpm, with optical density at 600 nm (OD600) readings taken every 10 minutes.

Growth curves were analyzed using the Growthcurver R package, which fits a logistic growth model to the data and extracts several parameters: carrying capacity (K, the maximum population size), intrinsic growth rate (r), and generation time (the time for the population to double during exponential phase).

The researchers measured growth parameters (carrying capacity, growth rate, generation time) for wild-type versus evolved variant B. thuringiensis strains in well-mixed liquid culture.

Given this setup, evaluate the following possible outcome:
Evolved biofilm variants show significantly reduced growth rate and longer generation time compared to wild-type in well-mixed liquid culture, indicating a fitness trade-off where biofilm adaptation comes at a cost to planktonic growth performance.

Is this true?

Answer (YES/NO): NO